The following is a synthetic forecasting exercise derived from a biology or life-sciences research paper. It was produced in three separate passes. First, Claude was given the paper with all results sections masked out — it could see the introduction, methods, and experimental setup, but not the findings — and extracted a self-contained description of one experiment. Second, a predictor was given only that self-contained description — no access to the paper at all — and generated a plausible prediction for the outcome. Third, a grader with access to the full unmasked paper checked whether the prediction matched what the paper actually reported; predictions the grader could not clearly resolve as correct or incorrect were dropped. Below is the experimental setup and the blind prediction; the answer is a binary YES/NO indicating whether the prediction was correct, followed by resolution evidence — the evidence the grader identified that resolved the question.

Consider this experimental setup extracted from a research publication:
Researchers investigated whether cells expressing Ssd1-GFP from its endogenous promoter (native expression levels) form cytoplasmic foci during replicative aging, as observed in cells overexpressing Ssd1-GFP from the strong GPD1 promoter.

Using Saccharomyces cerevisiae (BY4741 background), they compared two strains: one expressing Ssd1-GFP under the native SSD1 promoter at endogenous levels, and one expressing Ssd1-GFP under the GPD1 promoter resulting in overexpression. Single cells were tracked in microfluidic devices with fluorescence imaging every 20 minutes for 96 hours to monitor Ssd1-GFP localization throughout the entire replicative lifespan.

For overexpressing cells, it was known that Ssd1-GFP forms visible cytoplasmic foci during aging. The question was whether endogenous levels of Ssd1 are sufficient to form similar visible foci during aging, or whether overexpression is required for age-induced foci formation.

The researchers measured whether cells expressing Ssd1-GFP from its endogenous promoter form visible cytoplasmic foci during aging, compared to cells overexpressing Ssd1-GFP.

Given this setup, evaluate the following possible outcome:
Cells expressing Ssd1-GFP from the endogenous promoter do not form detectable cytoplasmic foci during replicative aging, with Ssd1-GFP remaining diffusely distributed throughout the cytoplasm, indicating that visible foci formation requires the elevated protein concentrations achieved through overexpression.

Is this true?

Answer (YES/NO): YES